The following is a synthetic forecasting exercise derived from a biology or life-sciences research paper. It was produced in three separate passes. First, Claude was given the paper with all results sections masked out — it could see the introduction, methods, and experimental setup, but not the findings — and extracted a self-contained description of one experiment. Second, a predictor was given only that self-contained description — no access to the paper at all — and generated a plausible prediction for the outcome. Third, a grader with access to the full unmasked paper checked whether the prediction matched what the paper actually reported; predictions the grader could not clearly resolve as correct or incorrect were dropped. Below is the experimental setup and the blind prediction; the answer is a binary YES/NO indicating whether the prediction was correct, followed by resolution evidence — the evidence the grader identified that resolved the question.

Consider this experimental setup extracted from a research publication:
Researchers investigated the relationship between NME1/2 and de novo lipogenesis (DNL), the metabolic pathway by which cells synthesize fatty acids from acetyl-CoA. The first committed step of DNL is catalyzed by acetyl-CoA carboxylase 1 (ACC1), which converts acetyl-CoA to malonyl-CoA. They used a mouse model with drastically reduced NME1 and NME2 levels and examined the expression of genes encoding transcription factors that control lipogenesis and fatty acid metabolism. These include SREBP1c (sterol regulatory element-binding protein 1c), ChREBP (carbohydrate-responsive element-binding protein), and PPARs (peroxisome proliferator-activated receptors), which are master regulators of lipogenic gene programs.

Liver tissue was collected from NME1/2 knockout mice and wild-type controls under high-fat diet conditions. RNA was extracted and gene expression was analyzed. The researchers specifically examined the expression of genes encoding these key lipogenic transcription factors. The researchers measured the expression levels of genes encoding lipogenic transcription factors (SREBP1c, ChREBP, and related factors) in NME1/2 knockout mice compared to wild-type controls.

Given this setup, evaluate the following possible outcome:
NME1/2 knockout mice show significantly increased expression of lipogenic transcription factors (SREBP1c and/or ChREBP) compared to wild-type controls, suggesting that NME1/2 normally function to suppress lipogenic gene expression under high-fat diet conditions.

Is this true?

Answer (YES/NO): YES